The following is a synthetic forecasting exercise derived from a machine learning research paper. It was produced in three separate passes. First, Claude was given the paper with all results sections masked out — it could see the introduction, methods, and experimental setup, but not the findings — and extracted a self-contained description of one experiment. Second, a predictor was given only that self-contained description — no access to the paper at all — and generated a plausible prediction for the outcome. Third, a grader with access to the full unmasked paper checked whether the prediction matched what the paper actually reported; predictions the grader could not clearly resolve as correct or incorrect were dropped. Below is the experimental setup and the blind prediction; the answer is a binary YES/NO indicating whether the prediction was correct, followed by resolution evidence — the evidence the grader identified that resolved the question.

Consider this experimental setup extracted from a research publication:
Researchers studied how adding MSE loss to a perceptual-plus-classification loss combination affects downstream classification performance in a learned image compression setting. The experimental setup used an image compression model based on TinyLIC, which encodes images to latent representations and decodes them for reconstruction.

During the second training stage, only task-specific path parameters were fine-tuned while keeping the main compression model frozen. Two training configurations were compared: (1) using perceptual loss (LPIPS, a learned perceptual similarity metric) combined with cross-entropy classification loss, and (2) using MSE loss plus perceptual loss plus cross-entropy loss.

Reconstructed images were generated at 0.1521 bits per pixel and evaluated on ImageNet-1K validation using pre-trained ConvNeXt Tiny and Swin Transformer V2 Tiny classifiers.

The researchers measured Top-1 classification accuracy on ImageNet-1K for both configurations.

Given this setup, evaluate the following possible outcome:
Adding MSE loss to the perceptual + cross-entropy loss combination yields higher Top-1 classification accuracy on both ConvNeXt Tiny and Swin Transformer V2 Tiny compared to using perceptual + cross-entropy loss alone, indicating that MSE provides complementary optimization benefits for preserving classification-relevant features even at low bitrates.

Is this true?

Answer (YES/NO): NO